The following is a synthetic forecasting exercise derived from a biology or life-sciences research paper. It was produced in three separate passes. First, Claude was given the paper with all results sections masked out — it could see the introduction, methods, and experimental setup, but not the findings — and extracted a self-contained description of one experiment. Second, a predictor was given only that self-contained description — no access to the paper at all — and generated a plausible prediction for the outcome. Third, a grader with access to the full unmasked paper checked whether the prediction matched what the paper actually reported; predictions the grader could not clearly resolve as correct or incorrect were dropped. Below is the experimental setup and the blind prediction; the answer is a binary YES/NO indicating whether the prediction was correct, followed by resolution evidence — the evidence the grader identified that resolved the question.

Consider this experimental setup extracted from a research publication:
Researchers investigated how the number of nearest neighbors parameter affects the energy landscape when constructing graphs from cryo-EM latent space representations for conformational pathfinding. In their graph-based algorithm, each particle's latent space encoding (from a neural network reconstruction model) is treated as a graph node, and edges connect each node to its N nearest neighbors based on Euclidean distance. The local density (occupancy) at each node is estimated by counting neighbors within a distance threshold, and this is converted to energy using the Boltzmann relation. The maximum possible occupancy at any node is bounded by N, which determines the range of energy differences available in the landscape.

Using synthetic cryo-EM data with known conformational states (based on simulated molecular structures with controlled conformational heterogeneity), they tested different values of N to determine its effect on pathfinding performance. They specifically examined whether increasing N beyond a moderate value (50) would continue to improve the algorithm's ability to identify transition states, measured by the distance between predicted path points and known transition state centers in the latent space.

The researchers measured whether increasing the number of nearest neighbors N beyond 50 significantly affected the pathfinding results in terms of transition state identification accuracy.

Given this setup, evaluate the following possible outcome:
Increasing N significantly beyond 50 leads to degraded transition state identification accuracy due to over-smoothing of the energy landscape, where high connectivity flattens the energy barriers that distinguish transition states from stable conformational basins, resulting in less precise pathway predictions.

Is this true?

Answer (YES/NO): NO